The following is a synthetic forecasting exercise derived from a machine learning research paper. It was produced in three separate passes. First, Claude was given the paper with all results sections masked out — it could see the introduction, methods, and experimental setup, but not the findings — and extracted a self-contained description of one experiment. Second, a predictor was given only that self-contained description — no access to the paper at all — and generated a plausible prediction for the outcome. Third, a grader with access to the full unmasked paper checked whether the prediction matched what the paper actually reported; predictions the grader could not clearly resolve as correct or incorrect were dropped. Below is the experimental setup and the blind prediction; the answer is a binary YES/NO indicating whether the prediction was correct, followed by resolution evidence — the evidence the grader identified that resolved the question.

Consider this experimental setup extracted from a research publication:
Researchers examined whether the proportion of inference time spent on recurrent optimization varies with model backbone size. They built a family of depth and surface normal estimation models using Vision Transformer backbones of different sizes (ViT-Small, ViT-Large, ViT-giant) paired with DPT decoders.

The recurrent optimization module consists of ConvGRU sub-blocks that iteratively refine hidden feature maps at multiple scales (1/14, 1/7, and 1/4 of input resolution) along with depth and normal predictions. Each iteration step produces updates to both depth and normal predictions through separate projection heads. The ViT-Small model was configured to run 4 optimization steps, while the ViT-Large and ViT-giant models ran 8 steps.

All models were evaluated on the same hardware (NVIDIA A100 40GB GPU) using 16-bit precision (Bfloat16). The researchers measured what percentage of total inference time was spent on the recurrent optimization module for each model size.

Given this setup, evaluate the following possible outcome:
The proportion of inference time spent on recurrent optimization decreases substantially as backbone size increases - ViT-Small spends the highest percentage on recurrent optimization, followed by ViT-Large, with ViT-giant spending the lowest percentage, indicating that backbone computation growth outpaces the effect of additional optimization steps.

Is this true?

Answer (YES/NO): NO